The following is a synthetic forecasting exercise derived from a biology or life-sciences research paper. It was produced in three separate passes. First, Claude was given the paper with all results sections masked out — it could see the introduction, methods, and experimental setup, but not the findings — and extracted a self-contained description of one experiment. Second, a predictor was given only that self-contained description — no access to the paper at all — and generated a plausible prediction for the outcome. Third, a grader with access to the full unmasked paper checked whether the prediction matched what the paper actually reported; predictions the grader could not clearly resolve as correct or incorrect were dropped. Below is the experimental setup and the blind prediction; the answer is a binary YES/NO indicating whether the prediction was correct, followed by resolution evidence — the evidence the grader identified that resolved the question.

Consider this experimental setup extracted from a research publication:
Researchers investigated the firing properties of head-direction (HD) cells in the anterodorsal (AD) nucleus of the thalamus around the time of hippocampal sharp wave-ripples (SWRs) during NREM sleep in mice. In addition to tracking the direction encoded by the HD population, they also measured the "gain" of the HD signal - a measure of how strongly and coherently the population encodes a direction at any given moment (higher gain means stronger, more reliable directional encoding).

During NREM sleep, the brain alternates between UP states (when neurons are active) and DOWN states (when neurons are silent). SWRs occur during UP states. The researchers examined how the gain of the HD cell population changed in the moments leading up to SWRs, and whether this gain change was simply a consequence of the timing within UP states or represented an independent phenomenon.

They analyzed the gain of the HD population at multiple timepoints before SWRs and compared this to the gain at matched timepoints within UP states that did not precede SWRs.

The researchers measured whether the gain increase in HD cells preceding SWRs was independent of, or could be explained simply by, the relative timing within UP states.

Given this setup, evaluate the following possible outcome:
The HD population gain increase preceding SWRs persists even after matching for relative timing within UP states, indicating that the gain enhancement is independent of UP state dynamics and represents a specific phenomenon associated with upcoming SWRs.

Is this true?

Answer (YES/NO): YES